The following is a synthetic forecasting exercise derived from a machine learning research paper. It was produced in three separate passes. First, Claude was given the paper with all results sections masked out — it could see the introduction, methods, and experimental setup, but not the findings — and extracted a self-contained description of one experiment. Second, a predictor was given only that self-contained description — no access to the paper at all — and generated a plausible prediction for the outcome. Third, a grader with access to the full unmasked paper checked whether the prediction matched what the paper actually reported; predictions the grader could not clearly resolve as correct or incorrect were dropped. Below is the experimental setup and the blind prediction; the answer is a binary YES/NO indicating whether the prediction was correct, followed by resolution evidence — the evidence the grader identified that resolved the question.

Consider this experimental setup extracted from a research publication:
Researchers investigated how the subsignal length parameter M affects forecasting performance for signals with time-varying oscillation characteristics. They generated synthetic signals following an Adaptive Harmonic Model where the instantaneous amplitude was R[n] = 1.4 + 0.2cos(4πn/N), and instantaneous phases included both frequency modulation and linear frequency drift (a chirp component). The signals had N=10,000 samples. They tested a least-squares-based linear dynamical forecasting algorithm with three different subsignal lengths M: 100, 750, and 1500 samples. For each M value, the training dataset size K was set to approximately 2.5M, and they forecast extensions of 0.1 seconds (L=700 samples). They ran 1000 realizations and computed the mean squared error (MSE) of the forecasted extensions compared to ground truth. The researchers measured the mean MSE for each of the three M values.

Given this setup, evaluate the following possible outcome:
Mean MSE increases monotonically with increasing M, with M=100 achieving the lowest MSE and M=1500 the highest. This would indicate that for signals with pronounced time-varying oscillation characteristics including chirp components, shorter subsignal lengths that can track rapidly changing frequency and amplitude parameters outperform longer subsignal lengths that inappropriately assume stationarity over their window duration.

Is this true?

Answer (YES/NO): NO